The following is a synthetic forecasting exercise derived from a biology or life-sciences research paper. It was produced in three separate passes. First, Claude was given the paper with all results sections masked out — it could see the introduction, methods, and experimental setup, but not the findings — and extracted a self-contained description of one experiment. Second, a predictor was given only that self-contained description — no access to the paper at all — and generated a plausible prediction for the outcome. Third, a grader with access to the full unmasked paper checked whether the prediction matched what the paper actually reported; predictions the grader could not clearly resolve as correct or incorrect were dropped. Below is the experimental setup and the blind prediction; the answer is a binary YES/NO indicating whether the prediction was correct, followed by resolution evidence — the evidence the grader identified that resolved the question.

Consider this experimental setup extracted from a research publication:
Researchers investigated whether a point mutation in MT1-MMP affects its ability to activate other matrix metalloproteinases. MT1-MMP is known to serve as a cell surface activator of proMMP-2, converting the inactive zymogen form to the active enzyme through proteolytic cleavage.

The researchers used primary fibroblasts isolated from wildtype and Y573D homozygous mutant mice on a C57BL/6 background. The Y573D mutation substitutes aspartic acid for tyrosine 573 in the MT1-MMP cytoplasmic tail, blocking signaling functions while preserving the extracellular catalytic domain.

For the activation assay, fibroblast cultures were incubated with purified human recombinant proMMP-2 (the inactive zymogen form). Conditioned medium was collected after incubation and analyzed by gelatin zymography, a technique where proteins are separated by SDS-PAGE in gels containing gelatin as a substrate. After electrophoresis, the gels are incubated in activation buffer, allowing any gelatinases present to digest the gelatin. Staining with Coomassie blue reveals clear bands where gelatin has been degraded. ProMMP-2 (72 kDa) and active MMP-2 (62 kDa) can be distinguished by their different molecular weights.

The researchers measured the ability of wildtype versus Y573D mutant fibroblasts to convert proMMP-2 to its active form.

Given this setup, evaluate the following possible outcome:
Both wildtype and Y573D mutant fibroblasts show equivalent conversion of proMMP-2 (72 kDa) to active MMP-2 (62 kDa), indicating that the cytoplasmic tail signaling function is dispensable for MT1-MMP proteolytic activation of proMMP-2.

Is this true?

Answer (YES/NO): YES